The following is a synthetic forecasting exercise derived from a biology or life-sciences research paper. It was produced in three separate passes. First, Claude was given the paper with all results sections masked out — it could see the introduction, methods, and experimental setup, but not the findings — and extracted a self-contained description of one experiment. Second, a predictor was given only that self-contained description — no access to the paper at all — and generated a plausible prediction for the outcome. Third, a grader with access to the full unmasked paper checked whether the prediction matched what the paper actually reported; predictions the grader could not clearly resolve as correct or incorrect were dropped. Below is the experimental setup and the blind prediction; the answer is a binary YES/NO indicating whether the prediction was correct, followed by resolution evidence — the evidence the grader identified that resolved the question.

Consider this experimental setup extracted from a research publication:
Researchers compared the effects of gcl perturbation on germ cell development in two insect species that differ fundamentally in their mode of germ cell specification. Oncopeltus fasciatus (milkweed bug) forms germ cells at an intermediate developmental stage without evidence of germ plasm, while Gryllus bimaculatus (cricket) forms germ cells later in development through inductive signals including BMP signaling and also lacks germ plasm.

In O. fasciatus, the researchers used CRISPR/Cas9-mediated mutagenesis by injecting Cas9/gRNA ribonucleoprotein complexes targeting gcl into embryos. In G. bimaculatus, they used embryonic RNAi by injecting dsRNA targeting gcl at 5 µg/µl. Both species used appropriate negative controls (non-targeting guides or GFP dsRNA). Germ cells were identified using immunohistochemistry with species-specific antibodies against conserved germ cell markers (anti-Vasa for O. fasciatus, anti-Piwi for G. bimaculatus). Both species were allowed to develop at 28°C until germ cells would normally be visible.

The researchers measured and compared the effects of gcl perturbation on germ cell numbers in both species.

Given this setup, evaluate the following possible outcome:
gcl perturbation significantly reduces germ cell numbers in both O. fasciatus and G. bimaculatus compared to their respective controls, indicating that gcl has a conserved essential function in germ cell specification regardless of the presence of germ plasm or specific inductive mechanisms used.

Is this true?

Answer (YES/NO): NO